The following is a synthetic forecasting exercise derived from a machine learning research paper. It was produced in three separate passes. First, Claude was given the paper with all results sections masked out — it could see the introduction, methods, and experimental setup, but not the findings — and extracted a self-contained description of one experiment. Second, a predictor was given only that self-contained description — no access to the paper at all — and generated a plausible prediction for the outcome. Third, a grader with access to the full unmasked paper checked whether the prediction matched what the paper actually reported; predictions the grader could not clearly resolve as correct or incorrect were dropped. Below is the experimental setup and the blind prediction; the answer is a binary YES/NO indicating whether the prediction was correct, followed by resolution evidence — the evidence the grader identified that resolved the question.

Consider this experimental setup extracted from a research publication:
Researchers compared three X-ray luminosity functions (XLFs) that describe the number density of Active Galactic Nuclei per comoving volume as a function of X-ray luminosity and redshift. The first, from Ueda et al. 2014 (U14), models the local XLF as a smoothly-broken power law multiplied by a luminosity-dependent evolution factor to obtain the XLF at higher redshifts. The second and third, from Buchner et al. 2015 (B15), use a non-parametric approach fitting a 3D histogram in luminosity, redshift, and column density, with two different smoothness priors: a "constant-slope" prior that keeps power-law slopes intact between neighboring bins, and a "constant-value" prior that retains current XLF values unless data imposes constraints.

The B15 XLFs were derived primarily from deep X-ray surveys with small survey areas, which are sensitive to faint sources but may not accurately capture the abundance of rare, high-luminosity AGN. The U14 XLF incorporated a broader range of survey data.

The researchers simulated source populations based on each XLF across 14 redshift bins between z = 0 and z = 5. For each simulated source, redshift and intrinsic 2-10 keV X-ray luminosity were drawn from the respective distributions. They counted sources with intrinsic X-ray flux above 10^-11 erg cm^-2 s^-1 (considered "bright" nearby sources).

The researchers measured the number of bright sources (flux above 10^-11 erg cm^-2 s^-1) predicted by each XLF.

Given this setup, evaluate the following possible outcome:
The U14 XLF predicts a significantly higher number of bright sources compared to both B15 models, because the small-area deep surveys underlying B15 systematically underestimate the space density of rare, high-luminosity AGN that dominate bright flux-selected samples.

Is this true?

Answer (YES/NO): NO